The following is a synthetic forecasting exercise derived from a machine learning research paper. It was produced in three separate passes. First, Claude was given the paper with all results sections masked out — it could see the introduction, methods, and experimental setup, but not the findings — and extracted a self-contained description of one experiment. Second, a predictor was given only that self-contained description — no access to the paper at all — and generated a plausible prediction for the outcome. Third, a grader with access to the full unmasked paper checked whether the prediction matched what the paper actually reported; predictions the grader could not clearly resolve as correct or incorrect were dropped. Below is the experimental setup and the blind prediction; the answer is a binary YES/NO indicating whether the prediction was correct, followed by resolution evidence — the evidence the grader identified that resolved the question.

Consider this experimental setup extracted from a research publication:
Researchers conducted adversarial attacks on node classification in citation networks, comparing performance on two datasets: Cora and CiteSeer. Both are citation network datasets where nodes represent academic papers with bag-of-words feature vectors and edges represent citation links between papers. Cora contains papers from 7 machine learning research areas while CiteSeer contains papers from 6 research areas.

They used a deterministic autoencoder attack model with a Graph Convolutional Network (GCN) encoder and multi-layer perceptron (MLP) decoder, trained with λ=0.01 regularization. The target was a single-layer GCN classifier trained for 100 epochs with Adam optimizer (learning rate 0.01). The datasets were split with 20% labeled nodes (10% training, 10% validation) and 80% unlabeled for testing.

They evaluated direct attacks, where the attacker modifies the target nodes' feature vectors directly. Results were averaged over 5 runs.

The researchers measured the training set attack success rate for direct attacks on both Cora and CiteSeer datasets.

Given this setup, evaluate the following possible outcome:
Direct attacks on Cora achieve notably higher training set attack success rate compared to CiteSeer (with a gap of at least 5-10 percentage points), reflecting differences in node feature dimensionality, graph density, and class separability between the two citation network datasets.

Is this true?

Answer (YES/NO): NO